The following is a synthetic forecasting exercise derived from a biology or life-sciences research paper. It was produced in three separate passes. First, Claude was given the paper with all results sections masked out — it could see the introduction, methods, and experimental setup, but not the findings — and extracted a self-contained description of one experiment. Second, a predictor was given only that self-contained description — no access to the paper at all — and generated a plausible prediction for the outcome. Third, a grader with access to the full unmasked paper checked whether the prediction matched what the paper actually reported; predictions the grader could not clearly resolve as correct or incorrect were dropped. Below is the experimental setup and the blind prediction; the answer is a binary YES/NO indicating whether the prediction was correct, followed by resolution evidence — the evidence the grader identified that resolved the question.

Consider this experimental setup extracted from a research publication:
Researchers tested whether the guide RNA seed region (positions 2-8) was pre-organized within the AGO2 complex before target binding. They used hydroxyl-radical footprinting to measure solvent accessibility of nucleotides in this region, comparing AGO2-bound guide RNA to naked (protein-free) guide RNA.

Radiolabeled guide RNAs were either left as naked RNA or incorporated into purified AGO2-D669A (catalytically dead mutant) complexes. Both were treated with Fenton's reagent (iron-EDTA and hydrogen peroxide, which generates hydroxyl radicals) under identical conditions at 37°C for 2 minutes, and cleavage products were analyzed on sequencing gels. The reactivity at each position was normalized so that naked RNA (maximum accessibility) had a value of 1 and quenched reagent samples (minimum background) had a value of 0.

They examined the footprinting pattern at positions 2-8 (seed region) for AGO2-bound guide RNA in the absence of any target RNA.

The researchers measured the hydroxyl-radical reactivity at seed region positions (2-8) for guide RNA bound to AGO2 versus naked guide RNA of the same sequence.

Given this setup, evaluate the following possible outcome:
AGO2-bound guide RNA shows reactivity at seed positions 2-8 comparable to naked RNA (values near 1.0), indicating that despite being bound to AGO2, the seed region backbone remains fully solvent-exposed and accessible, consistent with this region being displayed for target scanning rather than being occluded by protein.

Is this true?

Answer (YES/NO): NO